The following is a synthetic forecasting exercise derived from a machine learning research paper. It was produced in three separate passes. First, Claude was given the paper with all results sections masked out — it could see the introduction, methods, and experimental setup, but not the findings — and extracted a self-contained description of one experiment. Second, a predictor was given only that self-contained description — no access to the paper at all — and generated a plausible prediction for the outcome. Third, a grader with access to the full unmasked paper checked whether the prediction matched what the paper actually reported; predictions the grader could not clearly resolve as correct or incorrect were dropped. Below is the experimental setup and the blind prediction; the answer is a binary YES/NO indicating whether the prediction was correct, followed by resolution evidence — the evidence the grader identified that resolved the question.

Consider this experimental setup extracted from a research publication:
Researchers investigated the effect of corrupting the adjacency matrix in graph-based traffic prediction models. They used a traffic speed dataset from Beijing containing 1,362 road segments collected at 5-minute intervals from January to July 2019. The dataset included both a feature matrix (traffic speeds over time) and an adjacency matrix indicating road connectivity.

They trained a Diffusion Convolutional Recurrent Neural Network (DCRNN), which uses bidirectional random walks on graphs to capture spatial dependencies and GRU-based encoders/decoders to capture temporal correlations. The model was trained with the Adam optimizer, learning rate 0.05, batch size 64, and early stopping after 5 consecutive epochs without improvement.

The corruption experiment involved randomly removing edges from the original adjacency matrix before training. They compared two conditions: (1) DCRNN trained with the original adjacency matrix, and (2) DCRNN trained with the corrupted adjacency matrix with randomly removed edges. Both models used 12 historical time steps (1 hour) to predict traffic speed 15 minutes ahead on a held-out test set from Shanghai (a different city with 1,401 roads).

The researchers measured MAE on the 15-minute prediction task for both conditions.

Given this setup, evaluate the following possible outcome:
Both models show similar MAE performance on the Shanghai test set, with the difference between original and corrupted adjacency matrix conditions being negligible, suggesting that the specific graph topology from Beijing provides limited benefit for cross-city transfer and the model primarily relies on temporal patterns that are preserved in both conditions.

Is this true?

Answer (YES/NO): NO